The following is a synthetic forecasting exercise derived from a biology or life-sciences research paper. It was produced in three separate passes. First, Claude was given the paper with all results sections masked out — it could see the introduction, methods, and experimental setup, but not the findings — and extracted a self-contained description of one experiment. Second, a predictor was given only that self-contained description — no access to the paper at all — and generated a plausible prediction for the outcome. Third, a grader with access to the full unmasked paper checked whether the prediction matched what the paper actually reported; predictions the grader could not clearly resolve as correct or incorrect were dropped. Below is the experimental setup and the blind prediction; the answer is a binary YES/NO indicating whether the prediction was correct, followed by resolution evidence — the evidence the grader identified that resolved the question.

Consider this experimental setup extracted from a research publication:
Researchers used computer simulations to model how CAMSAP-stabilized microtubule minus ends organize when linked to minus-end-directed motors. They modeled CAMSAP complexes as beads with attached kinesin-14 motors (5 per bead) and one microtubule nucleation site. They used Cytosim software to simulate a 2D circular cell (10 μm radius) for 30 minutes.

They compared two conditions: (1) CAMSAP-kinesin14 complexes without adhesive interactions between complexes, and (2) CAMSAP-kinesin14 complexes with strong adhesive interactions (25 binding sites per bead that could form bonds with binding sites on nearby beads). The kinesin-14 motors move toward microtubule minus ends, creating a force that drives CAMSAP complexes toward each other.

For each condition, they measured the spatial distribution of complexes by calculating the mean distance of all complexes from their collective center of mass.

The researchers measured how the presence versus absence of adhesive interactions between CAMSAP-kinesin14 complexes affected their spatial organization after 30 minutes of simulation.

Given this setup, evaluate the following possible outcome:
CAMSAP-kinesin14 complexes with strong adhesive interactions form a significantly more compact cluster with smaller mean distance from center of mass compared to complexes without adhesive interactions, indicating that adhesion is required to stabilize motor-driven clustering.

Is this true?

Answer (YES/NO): YES